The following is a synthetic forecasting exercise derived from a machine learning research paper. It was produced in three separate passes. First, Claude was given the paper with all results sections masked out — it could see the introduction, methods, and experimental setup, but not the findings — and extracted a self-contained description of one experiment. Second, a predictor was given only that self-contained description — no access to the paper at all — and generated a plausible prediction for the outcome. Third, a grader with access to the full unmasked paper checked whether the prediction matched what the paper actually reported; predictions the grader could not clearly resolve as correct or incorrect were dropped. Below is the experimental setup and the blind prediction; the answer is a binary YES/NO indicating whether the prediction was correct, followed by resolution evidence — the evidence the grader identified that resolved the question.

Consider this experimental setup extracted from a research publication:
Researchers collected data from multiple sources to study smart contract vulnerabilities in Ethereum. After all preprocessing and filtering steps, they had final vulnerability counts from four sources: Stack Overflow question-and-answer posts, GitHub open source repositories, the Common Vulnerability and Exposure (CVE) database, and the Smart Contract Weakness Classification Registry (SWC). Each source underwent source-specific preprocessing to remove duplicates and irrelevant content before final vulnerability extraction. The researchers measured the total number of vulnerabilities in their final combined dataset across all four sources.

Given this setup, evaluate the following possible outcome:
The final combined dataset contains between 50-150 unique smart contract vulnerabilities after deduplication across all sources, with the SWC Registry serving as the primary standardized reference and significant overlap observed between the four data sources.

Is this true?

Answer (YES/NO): NO